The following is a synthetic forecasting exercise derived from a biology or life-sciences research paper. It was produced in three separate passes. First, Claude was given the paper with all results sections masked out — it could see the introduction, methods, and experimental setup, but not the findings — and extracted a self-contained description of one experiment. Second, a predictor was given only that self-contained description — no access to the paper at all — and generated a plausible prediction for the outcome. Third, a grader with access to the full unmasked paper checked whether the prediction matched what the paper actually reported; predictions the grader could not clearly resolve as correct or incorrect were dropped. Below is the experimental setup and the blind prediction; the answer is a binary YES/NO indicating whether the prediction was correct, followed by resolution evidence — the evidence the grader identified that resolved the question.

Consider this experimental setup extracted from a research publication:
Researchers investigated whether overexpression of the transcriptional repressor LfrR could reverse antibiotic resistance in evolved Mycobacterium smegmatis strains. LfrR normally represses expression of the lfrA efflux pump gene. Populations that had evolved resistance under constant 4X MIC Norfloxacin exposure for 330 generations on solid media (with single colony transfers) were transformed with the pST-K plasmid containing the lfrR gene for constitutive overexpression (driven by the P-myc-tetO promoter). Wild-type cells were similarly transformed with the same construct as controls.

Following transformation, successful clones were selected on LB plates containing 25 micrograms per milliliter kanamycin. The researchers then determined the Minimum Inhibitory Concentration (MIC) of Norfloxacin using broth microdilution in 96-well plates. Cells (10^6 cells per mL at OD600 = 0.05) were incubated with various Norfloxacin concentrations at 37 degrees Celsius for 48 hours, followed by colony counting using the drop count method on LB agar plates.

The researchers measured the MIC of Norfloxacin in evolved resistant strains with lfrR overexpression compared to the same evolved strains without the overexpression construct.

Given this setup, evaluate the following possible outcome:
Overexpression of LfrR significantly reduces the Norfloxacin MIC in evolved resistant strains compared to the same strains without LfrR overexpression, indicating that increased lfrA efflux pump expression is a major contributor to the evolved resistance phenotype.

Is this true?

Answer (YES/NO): YES